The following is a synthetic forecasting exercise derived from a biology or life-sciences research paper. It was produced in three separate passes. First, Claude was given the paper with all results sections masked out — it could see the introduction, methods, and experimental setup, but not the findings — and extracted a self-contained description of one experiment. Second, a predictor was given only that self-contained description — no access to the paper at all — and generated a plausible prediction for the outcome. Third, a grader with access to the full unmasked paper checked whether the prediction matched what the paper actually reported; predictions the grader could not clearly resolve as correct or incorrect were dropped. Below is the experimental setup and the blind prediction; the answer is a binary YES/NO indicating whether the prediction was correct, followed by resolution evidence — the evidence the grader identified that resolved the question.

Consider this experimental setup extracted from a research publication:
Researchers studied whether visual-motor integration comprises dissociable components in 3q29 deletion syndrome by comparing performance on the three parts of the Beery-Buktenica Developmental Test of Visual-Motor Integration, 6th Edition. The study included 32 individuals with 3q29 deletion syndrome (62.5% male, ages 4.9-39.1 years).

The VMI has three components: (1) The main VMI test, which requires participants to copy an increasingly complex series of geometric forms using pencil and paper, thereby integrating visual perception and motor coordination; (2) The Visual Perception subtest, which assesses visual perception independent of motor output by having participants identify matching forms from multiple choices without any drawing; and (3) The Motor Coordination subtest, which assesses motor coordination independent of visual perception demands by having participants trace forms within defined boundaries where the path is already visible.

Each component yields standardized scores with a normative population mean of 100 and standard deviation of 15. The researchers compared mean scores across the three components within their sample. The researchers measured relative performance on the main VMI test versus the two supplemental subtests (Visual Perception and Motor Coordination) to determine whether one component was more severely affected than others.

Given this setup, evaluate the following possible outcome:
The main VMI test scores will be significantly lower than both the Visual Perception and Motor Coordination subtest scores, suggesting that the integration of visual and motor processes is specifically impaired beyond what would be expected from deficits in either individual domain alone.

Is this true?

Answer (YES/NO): NO